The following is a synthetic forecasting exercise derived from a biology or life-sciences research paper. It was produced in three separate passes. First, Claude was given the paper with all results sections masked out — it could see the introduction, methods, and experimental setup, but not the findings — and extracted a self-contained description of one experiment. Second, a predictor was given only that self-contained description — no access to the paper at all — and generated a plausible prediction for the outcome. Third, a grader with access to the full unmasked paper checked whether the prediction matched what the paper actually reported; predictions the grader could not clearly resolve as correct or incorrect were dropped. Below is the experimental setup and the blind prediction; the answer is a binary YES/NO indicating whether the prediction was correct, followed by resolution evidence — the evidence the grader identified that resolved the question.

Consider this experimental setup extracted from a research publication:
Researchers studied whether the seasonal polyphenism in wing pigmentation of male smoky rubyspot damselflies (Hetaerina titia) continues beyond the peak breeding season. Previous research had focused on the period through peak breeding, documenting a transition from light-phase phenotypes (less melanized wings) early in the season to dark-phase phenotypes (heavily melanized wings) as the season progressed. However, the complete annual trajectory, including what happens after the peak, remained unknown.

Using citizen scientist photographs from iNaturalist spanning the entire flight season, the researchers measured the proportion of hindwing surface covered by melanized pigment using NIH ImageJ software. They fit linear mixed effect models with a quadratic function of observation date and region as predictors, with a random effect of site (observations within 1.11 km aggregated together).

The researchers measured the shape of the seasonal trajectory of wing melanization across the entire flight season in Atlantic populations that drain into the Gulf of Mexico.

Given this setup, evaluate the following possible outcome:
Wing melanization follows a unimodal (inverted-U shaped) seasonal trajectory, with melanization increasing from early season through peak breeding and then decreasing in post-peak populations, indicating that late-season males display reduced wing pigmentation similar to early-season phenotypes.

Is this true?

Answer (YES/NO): YES